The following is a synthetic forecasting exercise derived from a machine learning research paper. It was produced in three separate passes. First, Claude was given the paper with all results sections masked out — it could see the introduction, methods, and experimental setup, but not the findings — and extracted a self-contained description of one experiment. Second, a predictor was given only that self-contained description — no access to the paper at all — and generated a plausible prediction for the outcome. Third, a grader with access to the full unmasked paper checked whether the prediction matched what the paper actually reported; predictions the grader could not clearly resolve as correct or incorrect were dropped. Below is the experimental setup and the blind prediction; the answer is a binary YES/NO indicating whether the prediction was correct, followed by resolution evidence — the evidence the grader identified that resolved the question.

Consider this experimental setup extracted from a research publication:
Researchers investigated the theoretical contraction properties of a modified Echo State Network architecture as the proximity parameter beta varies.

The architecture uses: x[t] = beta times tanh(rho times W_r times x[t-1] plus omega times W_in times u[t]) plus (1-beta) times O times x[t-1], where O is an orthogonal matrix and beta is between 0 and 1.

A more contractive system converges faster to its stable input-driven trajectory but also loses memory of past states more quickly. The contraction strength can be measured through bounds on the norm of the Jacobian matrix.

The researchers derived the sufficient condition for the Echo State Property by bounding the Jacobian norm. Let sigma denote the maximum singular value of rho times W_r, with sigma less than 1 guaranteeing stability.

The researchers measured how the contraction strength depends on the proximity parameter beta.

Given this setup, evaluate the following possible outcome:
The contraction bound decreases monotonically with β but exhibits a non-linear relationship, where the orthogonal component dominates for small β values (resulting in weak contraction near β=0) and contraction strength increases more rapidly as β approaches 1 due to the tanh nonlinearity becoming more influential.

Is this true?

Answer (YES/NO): NO